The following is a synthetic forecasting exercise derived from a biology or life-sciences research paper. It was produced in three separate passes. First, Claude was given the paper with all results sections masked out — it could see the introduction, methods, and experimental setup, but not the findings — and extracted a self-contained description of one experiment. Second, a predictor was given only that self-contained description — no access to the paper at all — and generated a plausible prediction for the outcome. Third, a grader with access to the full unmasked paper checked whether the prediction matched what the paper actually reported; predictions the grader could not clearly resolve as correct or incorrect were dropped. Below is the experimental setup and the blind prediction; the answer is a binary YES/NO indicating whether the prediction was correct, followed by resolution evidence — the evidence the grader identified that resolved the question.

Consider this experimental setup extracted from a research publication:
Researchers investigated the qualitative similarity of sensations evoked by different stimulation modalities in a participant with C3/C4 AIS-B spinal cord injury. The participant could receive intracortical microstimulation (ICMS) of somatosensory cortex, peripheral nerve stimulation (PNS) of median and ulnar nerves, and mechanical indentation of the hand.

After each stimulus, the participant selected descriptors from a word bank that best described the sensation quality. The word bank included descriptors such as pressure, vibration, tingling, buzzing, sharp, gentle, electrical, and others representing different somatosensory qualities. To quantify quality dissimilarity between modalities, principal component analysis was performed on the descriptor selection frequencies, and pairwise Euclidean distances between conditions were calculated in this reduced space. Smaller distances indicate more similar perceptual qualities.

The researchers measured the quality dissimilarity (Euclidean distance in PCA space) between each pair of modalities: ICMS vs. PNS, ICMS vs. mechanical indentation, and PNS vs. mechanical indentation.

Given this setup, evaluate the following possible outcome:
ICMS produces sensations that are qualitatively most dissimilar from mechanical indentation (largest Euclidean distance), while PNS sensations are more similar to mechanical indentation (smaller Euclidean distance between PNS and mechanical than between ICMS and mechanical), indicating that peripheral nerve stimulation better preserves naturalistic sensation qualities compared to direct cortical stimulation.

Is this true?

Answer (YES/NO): NO